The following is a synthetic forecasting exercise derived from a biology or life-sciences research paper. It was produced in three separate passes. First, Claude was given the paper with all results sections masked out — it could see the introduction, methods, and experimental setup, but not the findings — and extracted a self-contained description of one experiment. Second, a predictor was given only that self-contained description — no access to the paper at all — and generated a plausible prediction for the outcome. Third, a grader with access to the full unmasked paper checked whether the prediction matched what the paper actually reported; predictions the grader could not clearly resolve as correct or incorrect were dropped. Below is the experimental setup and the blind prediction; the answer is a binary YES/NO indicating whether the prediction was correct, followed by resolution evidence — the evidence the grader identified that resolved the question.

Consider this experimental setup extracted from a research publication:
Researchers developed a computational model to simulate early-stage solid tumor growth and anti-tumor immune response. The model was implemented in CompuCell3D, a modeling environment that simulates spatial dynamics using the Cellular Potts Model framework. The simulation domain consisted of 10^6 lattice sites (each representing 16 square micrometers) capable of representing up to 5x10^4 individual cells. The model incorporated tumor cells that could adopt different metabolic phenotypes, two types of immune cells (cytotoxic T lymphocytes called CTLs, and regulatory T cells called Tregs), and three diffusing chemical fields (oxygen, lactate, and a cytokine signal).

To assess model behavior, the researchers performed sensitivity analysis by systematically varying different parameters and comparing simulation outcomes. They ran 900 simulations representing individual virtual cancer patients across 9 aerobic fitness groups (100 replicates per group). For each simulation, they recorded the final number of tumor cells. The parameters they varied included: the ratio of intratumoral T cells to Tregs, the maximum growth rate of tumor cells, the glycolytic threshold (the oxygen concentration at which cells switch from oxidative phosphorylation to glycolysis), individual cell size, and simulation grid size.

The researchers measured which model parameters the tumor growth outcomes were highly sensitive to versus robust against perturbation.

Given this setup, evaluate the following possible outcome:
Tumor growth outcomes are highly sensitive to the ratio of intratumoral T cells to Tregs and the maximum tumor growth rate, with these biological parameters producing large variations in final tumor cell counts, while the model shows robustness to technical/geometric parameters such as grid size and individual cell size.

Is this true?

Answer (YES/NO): YES